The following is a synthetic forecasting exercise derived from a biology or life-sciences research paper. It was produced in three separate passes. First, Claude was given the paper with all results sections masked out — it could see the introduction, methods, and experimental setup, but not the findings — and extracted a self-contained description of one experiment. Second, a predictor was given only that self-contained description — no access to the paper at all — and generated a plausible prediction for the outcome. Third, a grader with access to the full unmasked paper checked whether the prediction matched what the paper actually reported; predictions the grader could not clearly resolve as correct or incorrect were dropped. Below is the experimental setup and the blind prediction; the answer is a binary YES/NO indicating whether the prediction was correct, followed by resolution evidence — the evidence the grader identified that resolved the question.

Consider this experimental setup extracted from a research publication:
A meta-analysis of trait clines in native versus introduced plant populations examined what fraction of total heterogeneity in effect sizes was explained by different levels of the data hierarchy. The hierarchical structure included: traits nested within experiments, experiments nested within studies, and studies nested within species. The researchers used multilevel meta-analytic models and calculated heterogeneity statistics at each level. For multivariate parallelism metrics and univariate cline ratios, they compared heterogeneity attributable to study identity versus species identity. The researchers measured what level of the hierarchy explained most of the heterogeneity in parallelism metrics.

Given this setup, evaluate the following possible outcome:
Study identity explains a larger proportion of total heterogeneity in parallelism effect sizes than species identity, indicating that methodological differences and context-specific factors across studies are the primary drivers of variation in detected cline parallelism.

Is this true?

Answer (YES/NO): YES